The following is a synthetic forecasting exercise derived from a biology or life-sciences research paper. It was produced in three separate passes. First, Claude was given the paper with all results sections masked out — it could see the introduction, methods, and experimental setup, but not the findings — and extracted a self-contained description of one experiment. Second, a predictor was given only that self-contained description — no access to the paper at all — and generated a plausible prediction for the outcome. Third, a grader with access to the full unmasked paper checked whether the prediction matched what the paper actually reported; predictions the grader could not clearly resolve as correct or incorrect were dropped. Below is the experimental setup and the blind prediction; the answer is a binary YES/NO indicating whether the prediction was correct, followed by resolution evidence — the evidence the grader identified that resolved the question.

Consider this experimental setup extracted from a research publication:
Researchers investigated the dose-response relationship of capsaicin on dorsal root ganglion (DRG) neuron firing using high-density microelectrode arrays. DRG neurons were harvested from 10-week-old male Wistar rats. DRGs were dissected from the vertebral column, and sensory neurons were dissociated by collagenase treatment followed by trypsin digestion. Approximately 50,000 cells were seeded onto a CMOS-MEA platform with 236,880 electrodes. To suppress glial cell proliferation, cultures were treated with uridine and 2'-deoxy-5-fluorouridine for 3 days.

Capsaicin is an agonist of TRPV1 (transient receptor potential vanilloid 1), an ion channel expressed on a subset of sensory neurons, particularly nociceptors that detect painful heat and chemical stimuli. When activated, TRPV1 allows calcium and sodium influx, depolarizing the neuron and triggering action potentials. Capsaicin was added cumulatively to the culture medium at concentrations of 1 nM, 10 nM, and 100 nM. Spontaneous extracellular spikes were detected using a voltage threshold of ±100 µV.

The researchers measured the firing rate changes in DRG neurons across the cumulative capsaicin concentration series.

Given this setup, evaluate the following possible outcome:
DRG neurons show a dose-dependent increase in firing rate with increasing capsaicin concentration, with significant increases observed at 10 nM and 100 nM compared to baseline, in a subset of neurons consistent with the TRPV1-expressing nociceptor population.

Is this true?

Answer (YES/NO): NO